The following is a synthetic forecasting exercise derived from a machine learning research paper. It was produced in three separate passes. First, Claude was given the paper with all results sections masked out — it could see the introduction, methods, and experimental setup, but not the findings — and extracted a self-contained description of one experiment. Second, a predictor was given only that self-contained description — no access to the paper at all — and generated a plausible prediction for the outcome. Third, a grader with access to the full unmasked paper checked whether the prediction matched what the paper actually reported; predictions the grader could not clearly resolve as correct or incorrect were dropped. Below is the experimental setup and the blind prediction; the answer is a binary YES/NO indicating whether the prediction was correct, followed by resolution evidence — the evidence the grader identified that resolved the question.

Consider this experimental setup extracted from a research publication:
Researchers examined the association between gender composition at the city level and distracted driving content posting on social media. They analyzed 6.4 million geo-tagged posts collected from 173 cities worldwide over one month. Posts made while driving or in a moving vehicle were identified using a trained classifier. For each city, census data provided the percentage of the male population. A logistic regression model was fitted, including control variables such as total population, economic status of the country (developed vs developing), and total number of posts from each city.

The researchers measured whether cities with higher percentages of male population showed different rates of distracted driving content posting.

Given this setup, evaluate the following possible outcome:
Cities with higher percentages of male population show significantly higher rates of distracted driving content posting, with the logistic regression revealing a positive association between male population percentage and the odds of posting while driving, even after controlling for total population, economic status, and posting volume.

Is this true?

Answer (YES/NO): YES